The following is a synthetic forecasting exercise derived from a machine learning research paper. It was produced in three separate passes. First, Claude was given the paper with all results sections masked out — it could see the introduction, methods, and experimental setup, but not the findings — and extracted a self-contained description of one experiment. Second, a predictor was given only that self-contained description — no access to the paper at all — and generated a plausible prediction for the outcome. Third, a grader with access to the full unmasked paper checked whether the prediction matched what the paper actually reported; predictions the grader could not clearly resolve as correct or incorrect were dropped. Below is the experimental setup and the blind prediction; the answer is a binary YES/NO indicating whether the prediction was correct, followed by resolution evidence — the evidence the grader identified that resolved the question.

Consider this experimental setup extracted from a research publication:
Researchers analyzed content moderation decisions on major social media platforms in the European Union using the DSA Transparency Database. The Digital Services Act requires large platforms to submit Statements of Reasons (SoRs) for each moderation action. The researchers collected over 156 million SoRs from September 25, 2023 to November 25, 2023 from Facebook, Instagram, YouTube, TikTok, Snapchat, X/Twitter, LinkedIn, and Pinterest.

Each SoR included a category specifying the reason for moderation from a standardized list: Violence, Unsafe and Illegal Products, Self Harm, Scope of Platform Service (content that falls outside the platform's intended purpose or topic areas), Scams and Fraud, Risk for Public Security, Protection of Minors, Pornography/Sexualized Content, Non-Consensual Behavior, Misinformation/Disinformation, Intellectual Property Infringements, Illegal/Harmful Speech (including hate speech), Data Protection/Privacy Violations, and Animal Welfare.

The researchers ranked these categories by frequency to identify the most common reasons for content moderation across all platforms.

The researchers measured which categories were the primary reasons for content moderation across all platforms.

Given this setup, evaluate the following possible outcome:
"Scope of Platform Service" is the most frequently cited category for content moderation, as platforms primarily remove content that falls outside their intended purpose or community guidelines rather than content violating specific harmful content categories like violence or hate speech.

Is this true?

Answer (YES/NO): YES